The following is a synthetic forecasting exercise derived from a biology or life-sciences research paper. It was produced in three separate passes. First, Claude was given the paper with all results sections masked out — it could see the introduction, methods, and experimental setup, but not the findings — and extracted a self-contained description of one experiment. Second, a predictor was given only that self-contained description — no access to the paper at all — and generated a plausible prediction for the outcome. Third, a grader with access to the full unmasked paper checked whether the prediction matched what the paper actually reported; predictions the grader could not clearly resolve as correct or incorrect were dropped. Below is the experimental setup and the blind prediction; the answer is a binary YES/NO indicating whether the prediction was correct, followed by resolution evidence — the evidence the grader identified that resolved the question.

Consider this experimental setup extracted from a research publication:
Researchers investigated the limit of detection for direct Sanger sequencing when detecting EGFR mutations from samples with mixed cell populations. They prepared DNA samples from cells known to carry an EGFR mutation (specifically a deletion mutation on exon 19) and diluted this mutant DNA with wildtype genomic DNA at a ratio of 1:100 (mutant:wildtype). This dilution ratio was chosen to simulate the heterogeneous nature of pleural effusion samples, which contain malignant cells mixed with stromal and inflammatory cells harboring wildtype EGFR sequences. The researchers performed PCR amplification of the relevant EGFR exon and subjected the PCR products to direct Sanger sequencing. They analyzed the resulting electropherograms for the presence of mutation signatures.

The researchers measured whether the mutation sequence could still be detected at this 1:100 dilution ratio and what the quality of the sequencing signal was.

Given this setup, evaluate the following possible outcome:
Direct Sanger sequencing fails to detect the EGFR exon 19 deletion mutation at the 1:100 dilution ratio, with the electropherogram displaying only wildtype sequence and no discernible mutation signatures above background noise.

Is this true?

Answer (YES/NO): NO